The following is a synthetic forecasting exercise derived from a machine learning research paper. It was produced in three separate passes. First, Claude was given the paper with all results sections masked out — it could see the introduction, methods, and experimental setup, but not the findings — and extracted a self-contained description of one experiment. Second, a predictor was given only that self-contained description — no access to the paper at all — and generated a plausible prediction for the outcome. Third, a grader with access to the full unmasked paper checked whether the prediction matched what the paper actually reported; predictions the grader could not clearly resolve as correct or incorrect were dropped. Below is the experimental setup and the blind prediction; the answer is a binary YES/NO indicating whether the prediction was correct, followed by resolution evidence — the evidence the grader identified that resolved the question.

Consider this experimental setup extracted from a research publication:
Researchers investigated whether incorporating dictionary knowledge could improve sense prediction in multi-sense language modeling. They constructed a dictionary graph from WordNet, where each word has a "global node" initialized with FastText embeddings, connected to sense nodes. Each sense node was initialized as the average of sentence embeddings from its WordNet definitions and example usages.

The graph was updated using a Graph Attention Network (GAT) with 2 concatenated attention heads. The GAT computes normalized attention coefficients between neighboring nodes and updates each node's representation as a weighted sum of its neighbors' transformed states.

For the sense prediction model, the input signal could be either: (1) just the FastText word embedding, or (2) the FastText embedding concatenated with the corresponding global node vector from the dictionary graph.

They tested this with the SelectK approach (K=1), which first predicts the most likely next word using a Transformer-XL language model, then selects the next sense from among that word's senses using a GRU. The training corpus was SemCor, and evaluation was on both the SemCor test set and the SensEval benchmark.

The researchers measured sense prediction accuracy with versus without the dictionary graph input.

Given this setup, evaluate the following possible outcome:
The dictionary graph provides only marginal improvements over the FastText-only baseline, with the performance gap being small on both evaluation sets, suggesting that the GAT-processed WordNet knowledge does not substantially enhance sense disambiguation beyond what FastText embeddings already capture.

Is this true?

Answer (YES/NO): YES